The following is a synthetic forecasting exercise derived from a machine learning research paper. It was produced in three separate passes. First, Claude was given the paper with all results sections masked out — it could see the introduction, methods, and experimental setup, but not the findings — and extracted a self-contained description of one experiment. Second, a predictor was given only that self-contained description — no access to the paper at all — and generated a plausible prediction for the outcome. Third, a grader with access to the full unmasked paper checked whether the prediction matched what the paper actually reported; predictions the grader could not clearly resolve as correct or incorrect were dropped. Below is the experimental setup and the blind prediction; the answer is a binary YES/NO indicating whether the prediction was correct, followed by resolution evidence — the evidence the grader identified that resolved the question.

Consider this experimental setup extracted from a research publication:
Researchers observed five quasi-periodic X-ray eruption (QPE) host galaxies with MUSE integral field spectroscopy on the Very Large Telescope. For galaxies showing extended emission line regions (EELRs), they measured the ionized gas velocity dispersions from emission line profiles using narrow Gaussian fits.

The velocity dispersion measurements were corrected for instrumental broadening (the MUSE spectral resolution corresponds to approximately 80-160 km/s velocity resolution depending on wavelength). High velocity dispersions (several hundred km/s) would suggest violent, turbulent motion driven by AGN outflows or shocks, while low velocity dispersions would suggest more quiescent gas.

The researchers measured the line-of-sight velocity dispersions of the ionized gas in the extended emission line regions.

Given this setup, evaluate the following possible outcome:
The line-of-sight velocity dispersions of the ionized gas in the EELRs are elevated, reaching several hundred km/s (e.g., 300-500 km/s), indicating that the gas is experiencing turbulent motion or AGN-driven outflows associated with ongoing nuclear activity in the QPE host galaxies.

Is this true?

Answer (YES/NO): NO